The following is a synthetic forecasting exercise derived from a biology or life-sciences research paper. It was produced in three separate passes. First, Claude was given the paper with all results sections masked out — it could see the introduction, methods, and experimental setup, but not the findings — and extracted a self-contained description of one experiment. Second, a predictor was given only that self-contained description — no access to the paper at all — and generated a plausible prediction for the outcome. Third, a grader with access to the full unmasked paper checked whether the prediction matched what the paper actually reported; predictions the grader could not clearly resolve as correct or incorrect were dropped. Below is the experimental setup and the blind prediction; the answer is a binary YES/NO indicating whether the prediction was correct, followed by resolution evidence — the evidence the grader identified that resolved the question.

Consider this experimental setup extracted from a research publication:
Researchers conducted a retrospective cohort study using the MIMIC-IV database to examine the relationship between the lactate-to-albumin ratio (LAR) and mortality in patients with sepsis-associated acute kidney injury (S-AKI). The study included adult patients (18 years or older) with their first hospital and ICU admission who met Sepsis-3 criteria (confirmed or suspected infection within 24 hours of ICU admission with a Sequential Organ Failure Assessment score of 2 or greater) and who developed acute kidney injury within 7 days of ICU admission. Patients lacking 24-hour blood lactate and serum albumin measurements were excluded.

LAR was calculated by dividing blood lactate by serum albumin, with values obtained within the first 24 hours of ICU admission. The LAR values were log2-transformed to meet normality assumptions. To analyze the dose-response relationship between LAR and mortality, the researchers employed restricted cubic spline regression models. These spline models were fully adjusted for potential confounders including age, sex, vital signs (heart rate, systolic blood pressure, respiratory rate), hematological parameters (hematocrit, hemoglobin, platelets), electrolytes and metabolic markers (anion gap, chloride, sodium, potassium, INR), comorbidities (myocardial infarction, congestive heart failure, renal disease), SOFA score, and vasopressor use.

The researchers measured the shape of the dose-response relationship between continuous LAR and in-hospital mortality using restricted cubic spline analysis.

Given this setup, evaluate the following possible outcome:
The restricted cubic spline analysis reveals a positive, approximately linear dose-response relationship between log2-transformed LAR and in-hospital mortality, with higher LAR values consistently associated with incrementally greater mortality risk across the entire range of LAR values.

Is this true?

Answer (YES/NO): NO